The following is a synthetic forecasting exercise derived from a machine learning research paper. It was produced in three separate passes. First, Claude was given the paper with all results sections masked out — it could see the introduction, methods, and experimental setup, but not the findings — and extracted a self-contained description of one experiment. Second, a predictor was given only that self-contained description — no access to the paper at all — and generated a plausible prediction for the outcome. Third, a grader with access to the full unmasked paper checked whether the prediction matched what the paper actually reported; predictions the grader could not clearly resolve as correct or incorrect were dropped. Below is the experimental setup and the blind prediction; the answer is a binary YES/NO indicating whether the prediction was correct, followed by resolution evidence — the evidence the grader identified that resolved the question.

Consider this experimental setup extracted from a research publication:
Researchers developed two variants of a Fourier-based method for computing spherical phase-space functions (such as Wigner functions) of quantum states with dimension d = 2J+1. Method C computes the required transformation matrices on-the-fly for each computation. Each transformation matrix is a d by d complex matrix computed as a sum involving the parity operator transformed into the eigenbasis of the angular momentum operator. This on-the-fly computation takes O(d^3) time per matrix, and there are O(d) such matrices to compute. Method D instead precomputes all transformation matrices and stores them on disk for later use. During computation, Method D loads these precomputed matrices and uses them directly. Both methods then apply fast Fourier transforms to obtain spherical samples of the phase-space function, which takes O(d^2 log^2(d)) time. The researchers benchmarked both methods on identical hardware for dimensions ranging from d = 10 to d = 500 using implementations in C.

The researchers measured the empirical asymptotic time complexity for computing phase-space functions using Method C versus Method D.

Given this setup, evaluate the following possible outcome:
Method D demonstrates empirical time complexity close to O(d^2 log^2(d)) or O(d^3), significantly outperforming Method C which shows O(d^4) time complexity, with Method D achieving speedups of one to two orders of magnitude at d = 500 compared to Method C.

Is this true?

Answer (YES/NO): YES